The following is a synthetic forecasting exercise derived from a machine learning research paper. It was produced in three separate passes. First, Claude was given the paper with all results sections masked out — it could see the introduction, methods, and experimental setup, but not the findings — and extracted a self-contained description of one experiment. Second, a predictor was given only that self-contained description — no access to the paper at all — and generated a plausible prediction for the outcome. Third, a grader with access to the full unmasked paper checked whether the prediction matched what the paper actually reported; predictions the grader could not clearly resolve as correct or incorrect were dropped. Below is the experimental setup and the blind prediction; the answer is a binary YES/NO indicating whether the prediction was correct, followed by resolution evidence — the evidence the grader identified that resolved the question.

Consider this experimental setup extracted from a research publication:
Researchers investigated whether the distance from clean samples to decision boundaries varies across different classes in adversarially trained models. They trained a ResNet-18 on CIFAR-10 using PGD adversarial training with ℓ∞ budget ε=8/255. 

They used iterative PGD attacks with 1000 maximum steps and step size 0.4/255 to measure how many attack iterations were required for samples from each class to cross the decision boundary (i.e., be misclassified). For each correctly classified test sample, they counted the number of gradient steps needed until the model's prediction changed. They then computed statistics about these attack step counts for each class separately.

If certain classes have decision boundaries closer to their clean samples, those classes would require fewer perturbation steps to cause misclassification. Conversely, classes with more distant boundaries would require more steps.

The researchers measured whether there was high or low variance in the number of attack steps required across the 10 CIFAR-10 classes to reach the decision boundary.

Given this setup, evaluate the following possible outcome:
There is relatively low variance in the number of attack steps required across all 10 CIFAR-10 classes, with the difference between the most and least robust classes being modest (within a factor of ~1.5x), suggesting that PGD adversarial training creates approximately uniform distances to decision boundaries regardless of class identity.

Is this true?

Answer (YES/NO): NO